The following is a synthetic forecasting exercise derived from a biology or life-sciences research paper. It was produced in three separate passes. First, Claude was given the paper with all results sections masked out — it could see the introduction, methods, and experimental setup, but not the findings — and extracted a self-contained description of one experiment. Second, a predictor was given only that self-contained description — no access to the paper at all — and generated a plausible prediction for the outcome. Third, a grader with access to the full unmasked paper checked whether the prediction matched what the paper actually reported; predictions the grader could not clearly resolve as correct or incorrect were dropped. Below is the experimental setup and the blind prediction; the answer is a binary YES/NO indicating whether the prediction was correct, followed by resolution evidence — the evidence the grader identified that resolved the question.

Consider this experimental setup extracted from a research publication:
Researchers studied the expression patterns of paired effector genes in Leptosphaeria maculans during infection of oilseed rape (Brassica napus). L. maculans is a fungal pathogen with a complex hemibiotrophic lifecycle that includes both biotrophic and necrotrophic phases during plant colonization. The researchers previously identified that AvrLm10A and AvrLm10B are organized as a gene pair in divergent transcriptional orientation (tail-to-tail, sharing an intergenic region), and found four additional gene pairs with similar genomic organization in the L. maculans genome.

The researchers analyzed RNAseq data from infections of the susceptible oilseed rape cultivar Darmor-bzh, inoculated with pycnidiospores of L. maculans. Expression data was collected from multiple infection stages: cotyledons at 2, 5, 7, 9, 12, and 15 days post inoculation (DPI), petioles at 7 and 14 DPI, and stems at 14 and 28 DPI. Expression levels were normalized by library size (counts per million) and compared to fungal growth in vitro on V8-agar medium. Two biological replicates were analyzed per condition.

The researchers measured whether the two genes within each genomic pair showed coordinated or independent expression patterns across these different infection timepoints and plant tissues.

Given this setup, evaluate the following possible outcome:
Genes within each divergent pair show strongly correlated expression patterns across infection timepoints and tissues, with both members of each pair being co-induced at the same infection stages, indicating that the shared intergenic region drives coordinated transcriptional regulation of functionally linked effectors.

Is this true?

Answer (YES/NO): YES